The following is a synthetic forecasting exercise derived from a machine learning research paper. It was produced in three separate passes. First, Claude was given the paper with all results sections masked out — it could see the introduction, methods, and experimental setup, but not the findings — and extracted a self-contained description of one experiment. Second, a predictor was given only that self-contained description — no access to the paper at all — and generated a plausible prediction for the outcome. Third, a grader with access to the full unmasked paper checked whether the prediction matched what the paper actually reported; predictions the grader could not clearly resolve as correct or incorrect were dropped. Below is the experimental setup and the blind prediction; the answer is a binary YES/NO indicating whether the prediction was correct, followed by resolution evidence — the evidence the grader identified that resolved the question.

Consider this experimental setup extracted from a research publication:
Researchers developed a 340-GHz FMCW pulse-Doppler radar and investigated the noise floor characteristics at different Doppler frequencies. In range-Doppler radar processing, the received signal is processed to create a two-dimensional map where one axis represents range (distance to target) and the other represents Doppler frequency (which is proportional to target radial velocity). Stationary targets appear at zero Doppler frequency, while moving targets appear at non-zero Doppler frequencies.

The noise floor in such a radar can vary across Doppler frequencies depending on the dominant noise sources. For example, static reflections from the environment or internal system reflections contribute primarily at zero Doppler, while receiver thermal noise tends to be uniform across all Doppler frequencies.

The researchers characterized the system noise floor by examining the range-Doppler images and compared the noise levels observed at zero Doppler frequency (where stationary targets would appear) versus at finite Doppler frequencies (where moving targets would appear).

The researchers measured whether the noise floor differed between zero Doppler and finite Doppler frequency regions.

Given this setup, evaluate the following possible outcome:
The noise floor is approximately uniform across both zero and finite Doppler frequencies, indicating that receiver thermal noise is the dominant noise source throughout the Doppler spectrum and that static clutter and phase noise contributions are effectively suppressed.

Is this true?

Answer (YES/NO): NO